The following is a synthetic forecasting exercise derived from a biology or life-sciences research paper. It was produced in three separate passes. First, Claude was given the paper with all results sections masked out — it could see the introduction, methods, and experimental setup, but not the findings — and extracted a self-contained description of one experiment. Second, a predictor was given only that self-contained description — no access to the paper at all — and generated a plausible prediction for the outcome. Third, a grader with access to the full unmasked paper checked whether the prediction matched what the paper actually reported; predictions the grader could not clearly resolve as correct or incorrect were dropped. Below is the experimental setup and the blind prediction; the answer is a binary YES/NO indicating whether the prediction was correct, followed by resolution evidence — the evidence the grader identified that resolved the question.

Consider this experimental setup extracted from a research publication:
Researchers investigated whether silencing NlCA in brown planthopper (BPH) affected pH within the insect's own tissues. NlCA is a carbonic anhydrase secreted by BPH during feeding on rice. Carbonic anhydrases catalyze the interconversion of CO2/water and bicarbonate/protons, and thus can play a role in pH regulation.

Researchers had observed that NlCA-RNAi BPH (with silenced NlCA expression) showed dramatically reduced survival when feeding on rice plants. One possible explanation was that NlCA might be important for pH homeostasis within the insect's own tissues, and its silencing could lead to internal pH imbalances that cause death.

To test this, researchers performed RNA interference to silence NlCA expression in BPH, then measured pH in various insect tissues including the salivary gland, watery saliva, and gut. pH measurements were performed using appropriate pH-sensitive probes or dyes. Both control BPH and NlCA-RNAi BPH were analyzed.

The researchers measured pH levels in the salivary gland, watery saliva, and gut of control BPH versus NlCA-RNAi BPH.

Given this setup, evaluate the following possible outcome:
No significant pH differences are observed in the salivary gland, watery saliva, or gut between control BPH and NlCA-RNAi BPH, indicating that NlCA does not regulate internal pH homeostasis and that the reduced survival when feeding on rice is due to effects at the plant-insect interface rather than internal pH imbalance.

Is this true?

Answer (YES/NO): YES